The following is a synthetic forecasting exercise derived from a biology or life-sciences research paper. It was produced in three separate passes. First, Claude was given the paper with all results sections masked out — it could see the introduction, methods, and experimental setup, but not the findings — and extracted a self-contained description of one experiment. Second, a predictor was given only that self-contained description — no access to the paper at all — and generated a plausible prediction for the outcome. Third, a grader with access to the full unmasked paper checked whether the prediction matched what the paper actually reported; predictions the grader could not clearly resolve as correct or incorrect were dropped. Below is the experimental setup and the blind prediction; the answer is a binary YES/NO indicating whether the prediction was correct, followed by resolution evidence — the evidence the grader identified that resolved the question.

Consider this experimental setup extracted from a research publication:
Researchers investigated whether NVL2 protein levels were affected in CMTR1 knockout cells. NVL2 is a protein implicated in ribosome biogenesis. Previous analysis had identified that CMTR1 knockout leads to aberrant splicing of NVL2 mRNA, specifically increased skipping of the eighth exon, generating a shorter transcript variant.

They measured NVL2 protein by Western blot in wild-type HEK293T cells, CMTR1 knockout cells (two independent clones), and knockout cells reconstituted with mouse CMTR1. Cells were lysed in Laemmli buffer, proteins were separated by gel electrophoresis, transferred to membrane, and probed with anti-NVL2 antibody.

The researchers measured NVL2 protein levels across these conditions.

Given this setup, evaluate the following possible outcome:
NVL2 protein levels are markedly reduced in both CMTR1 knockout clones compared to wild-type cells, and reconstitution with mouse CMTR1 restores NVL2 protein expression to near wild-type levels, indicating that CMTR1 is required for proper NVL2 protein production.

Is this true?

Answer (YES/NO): YES